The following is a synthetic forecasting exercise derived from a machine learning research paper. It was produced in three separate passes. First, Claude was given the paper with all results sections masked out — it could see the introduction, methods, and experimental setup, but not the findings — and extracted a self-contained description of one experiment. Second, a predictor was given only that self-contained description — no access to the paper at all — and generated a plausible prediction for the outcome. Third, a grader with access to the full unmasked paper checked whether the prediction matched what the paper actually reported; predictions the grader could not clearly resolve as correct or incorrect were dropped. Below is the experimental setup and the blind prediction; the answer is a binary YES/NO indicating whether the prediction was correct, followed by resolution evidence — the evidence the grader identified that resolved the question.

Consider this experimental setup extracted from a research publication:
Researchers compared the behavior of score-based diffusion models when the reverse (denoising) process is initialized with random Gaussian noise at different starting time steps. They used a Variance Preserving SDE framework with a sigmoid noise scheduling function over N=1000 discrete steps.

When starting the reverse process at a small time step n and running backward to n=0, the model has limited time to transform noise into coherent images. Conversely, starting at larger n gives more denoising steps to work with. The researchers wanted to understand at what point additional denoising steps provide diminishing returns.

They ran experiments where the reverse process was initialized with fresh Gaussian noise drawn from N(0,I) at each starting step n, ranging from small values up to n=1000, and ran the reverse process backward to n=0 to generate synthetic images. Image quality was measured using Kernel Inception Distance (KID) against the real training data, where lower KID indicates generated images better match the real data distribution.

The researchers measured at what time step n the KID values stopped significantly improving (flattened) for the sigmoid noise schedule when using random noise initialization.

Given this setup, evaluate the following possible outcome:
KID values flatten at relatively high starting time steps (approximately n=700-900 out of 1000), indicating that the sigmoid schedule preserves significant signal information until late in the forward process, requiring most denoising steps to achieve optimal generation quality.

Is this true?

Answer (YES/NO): NO